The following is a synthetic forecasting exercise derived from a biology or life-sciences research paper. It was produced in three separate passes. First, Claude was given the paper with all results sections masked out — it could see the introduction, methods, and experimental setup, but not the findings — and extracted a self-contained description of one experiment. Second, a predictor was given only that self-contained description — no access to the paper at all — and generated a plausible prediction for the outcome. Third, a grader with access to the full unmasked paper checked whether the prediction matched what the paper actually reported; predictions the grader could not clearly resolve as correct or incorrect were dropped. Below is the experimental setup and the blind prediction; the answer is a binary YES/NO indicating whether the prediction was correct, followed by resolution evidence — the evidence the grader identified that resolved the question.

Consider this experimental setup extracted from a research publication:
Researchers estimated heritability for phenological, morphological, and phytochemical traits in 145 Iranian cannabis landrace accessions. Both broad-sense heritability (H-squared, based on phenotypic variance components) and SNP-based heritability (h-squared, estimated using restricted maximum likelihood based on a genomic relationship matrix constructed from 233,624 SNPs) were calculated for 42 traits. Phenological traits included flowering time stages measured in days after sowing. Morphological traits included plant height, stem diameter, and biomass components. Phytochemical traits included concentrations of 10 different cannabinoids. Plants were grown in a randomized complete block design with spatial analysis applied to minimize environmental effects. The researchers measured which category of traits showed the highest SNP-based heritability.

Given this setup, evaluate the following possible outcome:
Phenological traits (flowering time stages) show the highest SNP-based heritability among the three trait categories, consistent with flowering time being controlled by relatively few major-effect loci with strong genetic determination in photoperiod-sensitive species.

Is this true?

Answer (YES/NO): NO